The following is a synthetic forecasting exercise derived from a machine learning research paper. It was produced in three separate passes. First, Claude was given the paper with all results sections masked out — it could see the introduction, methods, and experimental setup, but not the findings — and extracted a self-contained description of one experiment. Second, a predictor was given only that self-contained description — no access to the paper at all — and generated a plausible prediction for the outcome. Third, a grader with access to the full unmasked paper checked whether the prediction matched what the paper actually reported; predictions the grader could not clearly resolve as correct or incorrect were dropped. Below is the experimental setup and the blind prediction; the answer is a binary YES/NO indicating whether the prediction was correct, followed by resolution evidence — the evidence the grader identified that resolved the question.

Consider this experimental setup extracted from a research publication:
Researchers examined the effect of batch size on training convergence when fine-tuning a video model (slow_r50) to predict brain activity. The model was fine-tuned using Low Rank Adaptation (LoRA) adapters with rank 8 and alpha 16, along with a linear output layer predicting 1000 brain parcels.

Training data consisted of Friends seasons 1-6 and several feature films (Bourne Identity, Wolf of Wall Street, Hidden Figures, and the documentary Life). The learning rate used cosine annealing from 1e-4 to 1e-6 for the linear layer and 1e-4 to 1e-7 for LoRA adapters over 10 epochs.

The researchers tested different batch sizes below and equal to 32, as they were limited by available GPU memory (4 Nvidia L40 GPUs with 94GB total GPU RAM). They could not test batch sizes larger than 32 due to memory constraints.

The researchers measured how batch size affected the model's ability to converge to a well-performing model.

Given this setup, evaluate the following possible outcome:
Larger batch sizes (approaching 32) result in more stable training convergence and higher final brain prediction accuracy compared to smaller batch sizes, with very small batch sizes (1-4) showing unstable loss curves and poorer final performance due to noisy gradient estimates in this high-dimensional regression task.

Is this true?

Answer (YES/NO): NO